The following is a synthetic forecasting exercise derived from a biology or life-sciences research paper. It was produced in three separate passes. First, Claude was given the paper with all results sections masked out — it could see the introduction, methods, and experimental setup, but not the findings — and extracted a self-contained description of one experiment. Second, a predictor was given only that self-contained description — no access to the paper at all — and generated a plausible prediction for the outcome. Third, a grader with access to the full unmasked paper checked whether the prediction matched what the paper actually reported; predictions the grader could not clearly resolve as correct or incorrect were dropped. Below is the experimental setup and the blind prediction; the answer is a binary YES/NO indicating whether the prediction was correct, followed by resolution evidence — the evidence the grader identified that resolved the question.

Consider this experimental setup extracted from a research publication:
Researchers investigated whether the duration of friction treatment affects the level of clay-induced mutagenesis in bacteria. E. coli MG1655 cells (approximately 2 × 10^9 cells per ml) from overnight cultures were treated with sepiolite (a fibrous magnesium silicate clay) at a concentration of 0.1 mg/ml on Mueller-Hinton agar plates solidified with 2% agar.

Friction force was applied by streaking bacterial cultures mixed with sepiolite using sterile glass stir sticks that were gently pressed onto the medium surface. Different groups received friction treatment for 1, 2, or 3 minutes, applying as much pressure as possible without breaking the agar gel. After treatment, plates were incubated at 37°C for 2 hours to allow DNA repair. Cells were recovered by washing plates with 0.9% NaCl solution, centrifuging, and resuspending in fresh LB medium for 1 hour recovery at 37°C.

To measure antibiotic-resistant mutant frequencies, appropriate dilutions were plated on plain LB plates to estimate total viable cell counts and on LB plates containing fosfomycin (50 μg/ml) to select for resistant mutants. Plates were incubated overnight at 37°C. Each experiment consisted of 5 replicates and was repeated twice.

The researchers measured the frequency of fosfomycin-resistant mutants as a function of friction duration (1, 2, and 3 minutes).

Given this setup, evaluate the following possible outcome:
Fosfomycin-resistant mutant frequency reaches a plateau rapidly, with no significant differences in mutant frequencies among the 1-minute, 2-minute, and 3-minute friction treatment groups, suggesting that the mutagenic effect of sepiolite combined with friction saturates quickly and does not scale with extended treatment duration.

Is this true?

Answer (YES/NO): NO